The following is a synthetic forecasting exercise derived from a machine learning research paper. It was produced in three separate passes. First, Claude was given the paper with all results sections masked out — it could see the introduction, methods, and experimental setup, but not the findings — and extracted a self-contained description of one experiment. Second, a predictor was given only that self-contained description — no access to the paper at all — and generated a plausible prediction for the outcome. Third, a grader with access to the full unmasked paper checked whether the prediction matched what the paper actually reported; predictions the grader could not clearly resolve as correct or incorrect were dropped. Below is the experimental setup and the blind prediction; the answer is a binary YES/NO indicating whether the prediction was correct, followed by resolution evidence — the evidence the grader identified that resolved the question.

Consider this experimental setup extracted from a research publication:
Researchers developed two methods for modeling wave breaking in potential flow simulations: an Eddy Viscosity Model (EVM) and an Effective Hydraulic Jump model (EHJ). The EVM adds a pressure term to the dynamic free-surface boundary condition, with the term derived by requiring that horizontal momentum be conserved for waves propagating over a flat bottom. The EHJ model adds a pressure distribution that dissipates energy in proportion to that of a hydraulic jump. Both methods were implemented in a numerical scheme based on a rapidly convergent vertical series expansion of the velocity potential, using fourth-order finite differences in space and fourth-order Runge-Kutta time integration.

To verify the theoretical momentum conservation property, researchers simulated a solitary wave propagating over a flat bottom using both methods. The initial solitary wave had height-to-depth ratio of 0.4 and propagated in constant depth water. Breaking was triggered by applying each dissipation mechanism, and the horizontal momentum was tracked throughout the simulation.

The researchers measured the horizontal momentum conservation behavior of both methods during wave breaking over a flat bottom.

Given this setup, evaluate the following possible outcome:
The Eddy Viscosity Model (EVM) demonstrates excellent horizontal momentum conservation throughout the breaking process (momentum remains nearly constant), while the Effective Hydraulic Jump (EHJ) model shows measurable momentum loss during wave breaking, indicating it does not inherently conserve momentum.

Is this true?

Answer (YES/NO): NO